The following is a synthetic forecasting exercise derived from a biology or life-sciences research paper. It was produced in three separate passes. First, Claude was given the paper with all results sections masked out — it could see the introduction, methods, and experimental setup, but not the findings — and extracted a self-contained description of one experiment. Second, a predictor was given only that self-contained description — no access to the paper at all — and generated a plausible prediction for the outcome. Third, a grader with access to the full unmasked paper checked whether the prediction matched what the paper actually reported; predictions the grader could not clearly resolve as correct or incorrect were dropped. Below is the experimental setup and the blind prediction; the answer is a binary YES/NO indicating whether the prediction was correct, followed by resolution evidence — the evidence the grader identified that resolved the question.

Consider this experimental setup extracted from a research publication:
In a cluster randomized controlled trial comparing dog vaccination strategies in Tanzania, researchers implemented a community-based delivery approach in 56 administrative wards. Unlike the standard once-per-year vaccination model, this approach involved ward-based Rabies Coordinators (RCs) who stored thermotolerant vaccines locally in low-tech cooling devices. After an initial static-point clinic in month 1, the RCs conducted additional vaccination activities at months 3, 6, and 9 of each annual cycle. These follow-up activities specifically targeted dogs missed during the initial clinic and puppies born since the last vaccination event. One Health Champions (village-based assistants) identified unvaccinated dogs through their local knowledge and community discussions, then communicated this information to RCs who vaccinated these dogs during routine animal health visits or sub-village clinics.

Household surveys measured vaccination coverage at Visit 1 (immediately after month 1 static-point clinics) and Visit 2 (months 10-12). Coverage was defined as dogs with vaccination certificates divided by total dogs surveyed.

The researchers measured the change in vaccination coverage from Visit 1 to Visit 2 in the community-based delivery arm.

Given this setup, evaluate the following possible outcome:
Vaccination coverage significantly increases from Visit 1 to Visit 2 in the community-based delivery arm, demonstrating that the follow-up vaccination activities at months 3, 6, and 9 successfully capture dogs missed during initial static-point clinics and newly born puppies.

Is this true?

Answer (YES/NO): NO